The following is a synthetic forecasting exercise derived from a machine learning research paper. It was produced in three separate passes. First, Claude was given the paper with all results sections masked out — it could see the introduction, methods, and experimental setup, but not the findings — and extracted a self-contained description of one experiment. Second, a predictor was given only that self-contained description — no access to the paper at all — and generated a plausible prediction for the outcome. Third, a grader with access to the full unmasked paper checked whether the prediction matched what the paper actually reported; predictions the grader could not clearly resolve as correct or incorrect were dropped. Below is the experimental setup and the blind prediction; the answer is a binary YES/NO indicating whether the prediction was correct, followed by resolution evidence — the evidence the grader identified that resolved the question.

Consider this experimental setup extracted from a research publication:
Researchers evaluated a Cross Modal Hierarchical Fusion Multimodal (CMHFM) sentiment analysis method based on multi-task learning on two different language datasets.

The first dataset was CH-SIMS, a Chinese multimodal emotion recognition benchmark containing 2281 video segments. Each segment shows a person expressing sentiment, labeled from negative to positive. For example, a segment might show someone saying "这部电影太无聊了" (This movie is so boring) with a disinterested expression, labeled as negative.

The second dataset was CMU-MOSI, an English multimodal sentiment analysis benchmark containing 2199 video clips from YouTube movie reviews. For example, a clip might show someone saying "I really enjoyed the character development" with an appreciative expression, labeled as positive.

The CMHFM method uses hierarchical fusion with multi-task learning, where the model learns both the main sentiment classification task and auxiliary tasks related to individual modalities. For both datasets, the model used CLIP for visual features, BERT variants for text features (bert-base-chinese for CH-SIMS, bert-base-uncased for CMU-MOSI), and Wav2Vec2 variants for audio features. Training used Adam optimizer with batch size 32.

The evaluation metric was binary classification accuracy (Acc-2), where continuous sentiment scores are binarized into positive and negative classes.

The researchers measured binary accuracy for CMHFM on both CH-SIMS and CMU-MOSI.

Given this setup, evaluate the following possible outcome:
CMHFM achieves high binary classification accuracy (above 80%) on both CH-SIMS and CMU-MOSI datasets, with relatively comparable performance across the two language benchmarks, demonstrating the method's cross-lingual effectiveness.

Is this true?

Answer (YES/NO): YES